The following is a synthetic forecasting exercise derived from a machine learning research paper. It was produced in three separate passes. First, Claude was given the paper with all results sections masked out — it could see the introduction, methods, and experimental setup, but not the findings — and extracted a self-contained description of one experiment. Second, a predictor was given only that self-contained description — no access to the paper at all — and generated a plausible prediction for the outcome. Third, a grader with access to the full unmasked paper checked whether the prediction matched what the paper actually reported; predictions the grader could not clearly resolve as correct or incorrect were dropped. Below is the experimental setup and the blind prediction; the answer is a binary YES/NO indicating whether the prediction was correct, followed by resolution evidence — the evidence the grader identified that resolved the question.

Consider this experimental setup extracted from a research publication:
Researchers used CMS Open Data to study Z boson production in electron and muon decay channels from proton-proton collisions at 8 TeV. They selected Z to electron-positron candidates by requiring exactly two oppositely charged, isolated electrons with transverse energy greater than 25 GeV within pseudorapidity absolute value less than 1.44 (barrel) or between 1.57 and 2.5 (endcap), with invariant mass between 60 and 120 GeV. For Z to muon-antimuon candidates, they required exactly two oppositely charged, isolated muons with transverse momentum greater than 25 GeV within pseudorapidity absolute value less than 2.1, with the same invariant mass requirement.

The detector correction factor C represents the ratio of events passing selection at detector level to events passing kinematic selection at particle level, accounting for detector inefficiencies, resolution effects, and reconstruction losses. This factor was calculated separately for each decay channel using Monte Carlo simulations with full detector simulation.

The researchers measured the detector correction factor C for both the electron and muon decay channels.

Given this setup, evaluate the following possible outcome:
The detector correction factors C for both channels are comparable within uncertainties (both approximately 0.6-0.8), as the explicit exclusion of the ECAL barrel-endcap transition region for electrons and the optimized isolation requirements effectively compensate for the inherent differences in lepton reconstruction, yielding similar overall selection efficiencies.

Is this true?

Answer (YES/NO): NO